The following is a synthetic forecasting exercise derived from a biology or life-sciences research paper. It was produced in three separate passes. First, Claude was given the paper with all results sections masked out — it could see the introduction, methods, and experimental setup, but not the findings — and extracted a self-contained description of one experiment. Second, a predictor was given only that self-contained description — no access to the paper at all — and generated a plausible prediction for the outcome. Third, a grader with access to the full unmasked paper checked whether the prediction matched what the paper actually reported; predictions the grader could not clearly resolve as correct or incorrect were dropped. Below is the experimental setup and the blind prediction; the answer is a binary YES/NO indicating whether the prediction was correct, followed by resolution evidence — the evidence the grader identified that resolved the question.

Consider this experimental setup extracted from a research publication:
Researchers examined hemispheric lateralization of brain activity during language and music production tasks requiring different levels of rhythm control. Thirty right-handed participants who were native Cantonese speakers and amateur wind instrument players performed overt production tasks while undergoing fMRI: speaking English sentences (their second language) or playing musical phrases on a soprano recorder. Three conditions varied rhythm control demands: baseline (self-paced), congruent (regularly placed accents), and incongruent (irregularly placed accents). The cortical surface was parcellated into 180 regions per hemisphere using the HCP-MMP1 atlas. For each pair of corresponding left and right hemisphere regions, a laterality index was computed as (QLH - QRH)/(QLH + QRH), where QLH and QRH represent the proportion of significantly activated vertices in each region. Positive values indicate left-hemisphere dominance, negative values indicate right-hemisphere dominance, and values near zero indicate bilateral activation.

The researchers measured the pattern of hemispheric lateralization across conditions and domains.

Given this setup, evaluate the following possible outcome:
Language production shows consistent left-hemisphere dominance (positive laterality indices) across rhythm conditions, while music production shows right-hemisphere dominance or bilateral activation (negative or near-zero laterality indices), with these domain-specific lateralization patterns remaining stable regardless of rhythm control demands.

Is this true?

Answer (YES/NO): NO